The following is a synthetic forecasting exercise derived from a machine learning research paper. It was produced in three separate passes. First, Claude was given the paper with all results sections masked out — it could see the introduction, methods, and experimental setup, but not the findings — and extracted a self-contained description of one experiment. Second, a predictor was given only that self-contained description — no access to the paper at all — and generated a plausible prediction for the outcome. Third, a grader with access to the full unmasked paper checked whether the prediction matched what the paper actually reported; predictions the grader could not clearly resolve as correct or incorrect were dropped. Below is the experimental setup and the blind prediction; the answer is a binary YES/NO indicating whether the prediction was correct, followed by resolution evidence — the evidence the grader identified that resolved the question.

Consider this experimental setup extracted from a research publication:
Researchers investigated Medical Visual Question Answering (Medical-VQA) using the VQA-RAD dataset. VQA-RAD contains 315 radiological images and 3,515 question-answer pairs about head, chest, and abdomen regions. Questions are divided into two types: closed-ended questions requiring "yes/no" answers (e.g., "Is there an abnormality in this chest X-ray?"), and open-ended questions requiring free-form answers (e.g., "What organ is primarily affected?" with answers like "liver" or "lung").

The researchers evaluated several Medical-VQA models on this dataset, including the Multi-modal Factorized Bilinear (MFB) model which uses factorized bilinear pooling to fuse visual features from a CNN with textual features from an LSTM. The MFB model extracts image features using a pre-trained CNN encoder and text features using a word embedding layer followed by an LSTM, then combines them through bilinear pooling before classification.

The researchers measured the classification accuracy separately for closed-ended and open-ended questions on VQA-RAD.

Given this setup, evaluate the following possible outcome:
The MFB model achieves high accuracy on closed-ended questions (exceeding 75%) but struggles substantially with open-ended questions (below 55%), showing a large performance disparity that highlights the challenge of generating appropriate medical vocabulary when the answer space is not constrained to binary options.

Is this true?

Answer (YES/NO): NO